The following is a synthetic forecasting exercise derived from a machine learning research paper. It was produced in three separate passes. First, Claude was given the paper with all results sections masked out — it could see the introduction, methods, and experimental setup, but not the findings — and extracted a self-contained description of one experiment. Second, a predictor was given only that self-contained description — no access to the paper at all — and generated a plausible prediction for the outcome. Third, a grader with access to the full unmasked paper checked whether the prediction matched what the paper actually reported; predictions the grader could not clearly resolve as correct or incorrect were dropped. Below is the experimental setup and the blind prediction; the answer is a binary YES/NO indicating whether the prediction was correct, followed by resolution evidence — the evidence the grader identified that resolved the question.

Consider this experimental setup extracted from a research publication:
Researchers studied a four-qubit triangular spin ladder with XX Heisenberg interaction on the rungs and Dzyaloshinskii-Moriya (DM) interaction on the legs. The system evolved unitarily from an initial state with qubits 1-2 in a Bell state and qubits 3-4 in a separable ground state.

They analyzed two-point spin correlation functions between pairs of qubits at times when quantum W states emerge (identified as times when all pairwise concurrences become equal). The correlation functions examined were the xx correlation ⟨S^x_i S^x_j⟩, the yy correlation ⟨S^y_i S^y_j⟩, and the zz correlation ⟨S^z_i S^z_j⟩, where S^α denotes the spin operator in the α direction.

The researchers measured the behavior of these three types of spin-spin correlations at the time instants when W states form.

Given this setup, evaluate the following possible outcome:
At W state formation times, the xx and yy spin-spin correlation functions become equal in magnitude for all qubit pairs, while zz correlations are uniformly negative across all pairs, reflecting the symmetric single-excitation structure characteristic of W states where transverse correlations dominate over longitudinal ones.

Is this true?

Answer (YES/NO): NO